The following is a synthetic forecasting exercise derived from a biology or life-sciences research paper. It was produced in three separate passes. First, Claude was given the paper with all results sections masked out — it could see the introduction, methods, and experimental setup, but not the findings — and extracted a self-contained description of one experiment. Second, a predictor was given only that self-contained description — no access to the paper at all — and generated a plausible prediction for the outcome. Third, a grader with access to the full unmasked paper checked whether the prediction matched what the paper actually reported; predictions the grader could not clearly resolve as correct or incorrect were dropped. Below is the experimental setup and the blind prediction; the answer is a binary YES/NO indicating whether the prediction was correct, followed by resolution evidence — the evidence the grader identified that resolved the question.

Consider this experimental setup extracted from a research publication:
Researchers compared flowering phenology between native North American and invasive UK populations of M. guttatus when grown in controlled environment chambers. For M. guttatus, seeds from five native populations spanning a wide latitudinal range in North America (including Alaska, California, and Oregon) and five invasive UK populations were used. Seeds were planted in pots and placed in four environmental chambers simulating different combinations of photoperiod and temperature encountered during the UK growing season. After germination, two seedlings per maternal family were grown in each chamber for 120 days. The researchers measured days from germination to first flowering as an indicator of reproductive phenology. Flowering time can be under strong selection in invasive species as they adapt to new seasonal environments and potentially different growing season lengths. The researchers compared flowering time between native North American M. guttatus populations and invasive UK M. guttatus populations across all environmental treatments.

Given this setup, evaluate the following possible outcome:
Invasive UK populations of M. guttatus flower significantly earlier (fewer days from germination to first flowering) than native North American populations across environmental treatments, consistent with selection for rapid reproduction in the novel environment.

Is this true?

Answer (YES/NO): NO